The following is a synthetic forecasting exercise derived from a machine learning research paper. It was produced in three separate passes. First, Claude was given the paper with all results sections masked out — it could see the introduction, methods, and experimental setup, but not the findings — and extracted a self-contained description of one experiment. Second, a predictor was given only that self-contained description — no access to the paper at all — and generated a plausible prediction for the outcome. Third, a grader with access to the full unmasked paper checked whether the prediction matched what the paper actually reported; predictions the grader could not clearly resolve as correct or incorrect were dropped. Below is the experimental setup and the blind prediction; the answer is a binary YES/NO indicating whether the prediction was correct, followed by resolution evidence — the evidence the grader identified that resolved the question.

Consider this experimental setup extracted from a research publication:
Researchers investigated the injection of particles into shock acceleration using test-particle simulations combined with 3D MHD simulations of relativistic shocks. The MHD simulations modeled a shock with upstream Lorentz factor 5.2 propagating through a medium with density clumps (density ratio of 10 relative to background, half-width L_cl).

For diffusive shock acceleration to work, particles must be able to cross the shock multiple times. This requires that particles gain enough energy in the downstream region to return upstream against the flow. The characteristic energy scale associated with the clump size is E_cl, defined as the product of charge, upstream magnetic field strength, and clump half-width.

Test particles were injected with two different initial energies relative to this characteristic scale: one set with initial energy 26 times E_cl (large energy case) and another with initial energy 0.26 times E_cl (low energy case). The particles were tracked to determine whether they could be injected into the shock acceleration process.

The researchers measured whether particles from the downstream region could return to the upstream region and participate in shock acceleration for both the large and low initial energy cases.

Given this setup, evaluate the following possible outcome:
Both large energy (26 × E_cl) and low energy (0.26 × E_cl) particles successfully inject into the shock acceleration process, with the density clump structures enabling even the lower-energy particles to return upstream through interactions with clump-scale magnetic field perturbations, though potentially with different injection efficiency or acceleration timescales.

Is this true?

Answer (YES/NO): NO